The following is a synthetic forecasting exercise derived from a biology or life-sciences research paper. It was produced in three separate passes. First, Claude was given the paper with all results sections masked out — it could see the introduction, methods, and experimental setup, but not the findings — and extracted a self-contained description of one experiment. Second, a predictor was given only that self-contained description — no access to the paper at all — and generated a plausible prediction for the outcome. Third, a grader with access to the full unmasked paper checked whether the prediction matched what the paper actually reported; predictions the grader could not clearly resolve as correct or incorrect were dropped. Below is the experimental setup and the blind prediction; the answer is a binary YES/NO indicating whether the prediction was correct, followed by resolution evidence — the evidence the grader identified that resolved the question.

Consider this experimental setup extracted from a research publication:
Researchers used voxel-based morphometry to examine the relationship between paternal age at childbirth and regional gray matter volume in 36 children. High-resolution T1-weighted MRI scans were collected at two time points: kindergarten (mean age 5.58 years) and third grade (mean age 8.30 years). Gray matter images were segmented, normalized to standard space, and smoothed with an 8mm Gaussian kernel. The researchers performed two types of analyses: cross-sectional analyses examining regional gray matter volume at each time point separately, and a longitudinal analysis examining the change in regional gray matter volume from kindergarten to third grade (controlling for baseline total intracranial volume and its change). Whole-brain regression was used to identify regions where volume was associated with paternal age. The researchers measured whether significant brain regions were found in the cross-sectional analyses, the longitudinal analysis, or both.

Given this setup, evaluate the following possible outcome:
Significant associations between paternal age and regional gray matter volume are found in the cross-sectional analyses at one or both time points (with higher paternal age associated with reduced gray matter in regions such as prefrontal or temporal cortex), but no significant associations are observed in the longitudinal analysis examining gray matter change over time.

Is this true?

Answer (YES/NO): NO